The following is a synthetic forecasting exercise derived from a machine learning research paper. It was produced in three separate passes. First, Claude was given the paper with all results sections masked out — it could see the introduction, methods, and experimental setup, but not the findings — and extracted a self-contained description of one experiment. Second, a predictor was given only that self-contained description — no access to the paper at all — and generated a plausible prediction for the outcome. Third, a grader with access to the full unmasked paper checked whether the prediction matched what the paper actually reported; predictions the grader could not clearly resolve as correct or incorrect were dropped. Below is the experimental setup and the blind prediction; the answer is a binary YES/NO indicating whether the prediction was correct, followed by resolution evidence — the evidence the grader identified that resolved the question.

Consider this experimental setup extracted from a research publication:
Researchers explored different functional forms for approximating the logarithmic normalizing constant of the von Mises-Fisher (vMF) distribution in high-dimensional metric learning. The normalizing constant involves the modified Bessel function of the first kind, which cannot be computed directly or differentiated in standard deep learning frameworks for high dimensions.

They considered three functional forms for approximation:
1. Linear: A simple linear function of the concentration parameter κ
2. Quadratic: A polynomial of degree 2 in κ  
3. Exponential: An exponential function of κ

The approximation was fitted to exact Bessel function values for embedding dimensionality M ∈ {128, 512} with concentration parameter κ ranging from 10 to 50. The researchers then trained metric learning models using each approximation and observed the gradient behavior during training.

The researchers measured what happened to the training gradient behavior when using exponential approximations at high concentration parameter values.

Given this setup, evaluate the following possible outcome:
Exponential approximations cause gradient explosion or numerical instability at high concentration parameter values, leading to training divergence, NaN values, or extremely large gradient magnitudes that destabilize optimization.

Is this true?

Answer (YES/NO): NO